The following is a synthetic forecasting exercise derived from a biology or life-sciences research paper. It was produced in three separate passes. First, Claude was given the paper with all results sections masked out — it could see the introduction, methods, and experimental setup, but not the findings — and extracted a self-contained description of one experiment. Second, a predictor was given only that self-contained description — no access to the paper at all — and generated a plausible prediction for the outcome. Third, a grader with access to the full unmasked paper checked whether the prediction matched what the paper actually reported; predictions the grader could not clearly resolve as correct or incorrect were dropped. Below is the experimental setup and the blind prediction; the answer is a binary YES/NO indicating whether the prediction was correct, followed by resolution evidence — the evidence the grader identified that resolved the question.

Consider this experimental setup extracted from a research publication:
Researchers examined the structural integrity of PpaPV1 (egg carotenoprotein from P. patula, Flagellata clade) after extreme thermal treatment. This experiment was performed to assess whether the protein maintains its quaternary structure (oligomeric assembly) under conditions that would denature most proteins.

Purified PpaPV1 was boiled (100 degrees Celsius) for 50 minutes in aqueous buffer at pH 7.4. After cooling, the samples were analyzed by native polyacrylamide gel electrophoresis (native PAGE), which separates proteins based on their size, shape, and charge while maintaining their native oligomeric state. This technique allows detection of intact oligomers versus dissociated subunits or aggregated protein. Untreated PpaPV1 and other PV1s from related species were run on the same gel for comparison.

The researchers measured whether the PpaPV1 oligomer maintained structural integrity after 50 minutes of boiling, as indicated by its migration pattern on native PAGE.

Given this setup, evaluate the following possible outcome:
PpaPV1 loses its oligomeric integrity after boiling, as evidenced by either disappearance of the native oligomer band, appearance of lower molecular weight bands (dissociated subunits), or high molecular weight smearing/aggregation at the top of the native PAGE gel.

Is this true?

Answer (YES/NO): NO